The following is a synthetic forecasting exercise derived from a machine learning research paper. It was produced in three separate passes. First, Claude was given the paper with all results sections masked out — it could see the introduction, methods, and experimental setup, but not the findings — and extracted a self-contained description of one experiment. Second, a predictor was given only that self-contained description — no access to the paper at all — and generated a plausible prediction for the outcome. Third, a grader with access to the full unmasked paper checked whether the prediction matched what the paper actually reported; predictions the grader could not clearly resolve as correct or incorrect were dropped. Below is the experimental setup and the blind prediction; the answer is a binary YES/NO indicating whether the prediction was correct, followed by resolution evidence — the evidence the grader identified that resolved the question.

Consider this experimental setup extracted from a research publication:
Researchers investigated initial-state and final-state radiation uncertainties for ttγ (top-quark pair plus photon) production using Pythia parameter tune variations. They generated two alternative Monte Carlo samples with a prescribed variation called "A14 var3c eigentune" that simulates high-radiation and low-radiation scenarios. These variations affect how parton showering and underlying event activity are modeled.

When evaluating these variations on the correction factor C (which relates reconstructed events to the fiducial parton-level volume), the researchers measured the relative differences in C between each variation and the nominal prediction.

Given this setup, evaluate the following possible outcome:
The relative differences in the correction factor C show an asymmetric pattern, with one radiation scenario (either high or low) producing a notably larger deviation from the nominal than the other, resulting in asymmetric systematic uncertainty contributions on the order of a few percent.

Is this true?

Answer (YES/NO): YES